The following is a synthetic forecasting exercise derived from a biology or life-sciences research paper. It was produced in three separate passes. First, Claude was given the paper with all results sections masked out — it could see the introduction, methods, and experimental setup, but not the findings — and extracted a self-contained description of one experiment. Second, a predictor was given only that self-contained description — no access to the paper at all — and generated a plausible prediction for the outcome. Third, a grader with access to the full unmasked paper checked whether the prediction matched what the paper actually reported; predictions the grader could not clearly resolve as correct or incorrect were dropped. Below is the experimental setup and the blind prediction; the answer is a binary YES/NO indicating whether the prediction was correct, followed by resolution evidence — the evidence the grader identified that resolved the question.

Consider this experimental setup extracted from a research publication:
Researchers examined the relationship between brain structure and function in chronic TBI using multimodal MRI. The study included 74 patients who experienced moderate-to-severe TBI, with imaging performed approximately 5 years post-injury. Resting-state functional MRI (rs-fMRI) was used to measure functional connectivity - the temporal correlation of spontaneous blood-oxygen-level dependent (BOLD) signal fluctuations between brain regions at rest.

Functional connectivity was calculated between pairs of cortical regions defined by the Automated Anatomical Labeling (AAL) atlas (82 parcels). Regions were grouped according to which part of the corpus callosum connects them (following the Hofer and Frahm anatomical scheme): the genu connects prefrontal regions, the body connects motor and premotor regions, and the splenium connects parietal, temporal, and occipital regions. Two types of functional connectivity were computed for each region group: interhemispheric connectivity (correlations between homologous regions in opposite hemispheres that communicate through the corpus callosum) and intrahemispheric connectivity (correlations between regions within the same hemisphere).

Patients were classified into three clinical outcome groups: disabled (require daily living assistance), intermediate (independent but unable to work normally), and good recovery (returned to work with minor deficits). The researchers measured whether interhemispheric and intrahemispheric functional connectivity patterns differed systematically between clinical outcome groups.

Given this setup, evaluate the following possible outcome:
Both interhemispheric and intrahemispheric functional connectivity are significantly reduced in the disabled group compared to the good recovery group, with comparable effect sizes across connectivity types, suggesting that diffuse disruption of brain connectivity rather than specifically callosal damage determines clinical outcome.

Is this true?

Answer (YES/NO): NO